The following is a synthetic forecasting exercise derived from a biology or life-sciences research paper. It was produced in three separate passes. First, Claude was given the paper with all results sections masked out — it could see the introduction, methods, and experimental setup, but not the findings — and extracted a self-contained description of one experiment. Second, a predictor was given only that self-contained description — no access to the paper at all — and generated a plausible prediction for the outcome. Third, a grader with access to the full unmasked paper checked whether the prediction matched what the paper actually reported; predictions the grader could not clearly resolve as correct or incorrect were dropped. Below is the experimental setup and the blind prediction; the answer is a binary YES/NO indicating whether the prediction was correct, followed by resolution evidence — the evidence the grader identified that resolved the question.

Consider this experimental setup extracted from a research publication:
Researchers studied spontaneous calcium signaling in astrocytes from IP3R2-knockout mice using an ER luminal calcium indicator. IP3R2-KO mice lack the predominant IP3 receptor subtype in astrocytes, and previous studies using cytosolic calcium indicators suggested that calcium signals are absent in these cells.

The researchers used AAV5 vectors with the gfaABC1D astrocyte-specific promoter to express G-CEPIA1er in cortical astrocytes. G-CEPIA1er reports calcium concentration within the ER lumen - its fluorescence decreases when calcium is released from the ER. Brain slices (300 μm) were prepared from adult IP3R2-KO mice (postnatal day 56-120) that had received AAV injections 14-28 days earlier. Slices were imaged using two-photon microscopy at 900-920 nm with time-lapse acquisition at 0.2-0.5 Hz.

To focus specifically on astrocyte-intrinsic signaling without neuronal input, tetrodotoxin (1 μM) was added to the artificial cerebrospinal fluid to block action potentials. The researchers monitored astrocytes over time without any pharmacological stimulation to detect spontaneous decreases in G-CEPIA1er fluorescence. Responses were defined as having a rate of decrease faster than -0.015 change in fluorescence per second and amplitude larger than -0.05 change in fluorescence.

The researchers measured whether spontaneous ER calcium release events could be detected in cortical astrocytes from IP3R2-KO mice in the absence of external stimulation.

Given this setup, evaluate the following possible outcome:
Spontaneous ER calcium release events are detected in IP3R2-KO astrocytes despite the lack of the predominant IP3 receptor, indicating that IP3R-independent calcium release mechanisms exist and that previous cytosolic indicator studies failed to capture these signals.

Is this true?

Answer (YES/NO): NO